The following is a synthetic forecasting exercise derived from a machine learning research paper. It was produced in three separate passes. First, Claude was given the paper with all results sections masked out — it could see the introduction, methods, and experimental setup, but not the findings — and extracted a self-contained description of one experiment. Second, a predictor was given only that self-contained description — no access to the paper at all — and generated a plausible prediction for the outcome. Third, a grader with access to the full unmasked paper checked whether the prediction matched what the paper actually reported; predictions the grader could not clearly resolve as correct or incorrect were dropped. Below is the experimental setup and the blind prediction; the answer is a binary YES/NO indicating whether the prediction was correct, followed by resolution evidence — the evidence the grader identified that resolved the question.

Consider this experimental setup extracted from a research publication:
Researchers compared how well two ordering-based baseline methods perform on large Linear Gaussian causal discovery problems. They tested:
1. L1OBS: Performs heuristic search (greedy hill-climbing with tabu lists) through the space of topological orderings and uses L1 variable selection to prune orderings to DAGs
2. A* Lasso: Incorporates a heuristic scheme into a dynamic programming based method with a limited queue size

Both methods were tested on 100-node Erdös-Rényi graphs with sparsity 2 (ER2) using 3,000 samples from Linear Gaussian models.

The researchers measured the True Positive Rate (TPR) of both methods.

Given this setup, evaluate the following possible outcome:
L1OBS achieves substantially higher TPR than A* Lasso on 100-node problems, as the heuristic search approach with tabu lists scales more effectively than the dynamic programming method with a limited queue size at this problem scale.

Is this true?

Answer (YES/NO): NO